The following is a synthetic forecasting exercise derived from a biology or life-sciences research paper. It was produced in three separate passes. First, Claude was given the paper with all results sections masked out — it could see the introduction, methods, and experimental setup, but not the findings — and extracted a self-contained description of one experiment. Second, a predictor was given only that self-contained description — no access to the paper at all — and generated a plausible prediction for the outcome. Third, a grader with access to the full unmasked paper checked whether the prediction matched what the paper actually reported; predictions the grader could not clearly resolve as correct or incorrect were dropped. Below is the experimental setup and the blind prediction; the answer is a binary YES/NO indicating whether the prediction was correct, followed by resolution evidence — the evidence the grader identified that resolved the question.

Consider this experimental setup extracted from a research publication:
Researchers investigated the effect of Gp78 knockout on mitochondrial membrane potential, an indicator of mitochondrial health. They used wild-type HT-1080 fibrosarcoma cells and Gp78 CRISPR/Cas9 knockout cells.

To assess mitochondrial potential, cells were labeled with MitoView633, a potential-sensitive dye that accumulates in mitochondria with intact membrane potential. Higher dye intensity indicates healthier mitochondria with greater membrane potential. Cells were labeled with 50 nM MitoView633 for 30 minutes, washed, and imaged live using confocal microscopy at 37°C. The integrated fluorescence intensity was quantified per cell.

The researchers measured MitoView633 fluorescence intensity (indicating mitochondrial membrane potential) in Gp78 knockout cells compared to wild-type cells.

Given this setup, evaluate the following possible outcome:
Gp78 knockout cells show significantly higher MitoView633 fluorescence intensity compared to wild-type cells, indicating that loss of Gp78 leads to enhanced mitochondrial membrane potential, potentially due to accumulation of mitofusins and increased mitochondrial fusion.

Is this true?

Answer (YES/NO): NO